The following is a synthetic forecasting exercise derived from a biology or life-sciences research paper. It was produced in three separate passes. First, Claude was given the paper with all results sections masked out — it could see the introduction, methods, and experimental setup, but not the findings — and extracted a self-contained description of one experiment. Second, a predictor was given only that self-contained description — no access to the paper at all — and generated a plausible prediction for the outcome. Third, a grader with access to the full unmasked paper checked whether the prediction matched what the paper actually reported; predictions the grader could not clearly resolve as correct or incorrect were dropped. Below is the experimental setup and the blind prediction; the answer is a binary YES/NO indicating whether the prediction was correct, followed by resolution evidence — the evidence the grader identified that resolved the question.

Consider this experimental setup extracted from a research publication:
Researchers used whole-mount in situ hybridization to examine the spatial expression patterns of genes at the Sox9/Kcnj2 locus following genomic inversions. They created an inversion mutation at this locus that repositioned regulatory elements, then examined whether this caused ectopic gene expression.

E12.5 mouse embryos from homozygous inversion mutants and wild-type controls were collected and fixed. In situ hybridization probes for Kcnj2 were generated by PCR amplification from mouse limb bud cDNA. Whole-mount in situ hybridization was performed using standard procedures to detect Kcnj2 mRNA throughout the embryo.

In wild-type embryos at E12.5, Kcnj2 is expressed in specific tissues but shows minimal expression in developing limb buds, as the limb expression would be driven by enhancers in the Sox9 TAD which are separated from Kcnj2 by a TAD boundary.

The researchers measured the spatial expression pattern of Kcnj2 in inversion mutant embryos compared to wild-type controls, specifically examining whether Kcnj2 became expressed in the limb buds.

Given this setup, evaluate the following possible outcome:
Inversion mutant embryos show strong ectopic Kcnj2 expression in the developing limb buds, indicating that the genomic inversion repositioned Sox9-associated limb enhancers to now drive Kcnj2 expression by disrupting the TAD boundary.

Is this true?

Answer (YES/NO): YES